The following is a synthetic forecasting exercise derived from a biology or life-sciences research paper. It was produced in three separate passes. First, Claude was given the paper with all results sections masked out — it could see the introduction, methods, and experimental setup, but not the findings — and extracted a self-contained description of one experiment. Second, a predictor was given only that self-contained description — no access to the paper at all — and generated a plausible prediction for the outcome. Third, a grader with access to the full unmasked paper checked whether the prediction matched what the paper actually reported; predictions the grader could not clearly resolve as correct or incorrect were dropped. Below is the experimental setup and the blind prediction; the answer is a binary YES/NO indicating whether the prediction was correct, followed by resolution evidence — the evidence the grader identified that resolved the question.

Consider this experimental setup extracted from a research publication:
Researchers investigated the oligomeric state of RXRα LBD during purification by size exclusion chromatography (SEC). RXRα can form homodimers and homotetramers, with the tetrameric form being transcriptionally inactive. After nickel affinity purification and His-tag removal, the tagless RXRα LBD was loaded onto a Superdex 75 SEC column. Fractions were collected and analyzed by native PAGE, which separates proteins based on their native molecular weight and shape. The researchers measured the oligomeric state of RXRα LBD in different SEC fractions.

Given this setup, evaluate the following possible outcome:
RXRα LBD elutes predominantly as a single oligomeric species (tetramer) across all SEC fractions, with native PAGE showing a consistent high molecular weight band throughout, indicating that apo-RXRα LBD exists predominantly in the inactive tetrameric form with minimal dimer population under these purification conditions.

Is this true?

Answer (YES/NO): NO